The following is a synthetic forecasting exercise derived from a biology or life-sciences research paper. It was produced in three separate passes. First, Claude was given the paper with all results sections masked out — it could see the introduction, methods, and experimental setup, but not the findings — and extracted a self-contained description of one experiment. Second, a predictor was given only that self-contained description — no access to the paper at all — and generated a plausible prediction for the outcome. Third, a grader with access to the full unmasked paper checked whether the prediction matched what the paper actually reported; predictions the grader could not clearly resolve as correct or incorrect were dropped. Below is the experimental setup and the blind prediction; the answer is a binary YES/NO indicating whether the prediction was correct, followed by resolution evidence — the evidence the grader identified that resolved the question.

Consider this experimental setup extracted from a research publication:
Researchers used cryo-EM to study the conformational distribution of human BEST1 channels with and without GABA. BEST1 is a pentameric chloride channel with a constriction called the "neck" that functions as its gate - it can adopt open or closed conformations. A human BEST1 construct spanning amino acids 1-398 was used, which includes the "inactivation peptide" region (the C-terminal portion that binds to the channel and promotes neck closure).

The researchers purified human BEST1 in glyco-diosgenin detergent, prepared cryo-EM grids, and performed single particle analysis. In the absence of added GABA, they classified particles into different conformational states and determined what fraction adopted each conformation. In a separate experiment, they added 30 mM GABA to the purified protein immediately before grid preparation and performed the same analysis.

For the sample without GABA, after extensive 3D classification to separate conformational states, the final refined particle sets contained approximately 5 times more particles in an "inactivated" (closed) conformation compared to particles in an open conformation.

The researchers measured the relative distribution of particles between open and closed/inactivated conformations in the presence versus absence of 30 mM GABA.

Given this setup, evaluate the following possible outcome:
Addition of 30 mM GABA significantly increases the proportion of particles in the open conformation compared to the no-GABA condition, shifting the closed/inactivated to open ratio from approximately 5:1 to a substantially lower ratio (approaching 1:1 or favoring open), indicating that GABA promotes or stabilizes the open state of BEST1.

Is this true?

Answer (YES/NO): YES